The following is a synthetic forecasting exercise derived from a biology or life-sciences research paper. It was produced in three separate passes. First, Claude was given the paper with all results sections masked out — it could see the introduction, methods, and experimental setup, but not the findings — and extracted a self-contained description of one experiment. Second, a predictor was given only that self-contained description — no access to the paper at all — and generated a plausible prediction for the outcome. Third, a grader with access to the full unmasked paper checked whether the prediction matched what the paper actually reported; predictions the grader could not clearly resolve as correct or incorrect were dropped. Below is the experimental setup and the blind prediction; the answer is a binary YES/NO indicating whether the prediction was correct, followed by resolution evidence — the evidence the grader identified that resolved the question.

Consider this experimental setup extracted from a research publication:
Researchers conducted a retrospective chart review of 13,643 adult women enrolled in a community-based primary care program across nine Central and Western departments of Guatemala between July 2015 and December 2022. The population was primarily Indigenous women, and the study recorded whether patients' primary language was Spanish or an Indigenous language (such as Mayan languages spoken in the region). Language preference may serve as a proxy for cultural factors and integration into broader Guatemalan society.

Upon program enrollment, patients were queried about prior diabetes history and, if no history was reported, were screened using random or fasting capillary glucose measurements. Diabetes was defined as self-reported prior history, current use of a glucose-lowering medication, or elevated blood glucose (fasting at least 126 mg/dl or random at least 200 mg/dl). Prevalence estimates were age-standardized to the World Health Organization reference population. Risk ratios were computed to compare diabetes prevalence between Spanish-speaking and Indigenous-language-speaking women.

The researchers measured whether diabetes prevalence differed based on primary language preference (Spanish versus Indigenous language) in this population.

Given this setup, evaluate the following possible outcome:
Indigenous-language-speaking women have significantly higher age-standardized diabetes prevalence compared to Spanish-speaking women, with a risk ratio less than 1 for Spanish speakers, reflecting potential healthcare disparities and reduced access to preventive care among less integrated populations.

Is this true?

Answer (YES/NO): NO